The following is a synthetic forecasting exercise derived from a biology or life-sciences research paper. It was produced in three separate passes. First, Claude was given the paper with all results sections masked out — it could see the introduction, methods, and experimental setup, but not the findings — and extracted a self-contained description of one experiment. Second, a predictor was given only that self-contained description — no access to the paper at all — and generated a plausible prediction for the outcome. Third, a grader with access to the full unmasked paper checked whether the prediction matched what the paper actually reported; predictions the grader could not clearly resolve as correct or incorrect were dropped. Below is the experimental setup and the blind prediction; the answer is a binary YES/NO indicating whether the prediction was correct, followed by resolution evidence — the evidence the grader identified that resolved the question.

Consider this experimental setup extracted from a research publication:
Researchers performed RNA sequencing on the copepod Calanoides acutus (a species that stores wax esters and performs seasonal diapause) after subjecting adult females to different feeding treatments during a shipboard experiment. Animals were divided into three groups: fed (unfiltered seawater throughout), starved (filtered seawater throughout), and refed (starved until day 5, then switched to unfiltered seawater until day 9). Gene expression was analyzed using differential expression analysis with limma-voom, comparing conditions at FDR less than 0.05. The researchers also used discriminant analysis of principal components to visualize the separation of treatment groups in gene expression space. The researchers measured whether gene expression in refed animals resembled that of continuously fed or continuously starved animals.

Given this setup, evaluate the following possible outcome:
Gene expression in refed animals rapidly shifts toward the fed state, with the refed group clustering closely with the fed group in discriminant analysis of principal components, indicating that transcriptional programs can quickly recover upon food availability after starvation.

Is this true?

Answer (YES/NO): YES